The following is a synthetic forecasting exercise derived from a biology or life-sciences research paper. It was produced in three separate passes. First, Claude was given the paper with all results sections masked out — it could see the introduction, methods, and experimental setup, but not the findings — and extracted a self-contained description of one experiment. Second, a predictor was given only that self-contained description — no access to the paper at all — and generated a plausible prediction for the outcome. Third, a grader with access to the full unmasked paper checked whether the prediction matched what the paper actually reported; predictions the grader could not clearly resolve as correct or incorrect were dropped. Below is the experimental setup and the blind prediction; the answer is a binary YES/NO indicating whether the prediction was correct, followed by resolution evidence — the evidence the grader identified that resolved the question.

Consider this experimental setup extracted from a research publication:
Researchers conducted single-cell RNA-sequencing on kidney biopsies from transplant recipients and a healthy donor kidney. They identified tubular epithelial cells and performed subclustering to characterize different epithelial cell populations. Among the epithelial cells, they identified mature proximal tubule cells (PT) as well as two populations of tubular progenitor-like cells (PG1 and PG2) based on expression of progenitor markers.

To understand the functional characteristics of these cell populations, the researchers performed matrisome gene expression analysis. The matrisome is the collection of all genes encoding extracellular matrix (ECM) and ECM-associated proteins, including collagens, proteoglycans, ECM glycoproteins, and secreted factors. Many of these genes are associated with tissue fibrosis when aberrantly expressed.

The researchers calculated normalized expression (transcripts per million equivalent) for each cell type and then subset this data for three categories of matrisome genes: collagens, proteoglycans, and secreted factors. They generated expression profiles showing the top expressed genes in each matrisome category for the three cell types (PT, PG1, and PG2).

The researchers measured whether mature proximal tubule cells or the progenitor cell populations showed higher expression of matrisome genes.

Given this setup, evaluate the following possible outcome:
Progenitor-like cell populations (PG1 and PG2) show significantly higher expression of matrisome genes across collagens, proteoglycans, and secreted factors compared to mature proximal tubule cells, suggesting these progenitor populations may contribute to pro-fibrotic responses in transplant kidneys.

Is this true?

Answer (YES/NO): YES